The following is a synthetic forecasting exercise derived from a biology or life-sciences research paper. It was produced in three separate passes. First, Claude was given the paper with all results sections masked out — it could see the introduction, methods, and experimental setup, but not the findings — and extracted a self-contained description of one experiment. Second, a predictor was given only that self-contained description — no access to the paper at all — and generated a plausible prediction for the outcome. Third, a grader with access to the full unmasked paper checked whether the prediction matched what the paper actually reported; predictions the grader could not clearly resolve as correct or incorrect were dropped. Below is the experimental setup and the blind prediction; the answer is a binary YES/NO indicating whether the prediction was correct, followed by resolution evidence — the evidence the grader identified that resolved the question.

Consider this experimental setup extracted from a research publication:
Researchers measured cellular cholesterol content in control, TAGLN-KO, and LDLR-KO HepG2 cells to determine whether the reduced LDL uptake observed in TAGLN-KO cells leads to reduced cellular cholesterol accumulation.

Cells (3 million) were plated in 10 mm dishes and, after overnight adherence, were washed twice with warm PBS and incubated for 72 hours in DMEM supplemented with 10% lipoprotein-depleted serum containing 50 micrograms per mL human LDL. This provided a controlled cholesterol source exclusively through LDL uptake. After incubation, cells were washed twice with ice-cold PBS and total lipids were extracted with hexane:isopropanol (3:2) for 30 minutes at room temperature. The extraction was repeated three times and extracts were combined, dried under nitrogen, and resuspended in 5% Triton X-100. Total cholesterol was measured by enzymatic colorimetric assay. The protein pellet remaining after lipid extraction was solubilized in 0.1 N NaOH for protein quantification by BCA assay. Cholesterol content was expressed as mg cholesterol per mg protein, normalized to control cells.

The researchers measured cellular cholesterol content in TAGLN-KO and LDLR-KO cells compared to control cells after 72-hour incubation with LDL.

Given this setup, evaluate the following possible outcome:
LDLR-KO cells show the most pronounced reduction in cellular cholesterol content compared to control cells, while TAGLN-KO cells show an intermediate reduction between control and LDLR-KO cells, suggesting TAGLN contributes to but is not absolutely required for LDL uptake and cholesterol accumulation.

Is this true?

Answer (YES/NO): NO